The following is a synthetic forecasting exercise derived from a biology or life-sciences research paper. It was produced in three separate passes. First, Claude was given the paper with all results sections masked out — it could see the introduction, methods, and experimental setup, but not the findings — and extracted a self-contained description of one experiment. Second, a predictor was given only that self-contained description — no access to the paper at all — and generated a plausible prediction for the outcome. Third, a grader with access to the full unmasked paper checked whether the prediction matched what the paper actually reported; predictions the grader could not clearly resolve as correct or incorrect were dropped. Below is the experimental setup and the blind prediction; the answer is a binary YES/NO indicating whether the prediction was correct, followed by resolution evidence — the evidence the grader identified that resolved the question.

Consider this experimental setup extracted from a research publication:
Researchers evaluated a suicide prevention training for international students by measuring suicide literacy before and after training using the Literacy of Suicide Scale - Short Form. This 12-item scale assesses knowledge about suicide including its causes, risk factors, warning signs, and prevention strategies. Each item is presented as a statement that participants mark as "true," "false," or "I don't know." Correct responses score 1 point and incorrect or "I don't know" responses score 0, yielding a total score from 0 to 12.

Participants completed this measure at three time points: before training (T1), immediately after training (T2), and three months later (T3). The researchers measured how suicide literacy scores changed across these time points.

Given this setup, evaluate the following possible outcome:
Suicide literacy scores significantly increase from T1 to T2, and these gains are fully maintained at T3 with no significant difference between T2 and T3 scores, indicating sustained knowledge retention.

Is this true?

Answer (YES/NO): NO